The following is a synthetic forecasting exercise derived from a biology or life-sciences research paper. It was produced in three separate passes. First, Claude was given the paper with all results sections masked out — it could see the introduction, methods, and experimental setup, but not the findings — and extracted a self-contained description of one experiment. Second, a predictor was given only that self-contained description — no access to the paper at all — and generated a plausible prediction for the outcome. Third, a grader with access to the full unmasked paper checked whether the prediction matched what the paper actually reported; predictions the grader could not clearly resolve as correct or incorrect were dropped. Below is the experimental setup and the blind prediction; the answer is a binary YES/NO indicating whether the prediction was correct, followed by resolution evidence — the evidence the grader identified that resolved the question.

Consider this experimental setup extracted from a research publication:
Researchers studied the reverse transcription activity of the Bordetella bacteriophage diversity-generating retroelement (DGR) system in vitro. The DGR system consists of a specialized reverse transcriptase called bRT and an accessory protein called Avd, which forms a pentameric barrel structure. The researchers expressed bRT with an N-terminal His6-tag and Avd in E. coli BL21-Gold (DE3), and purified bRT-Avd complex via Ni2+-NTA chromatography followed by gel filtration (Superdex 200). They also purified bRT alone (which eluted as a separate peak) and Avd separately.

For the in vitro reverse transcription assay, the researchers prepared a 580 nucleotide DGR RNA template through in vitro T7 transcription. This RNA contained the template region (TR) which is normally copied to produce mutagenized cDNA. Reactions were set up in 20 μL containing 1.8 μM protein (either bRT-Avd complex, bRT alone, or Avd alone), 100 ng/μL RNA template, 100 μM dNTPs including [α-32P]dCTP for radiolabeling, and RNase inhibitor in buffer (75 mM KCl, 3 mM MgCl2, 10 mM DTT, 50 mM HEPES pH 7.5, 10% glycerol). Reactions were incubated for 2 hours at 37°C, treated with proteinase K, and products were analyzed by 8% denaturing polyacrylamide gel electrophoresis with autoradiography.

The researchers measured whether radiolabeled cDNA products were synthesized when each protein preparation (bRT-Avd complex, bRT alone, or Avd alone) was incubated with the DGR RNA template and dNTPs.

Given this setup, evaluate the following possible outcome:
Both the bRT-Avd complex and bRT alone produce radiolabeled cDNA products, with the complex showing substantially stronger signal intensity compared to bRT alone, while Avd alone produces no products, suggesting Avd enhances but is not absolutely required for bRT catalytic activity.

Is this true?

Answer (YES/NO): NO